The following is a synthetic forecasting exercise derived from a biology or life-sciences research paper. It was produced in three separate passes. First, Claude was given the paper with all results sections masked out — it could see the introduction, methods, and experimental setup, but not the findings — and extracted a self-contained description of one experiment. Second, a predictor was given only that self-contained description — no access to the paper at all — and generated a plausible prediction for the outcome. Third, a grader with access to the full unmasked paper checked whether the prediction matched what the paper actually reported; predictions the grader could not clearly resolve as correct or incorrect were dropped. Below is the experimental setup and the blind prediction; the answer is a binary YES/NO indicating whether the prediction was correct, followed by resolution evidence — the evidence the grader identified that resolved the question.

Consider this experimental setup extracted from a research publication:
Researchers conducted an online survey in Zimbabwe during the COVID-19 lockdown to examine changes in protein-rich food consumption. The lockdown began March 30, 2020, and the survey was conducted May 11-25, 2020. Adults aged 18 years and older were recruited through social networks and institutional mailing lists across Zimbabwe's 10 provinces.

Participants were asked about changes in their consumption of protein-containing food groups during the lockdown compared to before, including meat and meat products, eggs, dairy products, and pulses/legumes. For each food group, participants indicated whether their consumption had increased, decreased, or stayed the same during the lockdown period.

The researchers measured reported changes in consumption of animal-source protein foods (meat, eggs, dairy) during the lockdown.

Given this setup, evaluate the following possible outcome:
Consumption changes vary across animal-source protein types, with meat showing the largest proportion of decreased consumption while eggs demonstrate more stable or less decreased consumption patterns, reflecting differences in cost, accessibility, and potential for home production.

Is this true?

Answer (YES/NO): NO